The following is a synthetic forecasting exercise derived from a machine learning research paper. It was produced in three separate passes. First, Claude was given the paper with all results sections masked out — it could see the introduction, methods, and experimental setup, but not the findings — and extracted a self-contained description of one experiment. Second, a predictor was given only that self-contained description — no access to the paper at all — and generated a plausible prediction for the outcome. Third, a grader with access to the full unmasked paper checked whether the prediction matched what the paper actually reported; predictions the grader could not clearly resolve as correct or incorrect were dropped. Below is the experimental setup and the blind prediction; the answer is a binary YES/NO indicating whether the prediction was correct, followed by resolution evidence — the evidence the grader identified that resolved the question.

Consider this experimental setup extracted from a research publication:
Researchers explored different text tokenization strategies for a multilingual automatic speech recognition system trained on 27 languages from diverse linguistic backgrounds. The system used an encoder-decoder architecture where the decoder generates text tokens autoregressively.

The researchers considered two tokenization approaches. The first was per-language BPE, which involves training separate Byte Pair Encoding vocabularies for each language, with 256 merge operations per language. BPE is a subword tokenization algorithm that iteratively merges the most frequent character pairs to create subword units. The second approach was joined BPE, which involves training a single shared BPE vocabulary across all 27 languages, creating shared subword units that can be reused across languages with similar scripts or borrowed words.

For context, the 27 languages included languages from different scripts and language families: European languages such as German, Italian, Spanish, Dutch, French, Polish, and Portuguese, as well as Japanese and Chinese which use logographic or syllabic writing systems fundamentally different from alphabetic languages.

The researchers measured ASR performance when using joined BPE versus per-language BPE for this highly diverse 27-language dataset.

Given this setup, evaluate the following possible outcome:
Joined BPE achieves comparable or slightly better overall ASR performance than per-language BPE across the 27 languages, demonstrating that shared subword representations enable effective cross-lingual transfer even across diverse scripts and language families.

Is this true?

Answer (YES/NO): NO